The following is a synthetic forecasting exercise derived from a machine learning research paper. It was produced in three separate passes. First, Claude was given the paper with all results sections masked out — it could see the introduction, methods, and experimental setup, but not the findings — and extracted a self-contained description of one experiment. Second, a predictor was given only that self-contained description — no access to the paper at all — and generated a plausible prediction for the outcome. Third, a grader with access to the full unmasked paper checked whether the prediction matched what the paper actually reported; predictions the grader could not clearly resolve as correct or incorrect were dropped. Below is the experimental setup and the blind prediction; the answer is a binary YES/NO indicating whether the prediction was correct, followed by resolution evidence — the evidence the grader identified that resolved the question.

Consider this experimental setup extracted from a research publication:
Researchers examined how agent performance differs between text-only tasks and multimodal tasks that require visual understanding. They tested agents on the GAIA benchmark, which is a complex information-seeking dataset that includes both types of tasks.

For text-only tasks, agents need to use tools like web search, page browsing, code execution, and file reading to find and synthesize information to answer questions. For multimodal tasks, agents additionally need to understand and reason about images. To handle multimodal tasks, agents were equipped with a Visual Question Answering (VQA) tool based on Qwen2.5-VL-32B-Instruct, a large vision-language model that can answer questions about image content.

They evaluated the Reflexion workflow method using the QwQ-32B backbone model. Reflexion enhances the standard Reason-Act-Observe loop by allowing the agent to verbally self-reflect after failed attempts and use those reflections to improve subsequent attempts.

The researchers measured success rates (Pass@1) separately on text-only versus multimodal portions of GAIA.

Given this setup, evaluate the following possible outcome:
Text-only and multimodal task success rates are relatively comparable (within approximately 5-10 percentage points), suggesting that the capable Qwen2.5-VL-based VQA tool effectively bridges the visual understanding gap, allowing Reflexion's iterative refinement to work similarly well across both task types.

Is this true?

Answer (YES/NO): NO